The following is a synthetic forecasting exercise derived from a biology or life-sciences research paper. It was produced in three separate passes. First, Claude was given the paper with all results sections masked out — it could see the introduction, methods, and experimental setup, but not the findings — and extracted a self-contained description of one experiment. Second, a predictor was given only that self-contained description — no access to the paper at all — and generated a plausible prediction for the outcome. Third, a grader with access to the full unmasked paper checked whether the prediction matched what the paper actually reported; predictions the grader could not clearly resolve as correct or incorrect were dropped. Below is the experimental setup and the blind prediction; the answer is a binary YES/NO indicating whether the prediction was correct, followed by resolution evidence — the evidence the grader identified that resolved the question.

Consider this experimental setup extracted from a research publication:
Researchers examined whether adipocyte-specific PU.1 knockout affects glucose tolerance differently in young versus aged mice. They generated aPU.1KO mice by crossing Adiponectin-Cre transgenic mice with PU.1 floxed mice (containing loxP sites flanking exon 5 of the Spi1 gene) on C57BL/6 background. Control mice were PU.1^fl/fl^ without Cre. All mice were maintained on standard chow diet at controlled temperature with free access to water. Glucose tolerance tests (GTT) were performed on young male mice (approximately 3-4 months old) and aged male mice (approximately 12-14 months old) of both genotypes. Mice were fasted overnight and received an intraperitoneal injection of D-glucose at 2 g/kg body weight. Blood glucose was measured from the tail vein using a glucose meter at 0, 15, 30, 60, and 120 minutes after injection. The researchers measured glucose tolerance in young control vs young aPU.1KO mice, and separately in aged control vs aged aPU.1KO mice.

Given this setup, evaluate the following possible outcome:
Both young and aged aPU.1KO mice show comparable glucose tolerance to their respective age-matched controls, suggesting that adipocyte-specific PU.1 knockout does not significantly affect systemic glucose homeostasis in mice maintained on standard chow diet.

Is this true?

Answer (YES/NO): NO